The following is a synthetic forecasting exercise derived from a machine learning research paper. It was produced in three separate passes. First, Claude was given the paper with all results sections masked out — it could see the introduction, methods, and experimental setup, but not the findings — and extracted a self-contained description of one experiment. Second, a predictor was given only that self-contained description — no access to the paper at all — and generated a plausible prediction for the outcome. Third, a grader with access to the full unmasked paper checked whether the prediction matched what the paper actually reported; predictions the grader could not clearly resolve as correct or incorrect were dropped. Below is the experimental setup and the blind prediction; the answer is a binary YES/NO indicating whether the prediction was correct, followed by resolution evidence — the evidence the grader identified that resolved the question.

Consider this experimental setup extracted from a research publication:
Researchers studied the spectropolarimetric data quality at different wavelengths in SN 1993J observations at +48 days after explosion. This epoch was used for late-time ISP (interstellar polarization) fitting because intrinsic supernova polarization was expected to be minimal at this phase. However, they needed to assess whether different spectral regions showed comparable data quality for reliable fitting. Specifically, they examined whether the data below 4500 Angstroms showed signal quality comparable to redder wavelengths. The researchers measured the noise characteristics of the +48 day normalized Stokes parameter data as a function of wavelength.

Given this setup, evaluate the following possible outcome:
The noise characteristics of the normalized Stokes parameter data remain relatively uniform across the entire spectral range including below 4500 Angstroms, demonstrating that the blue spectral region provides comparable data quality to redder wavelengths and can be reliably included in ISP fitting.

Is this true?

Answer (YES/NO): NO